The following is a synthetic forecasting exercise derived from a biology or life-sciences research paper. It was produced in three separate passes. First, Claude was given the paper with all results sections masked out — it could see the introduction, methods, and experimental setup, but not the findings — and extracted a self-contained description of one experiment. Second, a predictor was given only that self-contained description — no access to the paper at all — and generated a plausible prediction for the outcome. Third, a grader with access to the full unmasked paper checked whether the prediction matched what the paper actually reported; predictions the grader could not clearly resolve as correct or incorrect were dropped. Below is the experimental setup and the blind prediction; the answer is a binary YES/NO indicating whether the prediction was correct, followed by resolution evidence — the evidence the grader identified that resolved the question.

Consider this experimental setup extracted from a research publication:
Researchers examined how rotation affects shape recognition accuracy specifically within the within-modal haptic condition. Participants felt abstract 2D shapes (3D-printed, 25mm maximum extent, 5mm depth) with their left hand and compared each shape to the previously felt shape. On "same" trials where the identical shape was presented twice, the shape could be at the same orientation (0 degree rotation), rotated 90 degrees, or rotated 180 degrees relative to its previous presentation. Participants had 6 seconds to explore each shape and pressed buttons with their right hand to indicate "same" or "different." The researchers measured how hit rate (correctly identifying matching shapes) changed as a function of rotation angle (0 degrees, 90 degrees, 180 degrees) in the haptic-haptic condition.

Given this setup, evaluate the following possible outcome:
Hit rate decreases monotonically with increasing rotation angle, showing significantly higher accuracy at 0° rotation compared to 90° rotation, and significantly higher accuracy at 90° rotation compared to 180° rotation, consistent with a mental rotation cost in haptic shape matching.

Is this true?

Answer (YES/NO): NO